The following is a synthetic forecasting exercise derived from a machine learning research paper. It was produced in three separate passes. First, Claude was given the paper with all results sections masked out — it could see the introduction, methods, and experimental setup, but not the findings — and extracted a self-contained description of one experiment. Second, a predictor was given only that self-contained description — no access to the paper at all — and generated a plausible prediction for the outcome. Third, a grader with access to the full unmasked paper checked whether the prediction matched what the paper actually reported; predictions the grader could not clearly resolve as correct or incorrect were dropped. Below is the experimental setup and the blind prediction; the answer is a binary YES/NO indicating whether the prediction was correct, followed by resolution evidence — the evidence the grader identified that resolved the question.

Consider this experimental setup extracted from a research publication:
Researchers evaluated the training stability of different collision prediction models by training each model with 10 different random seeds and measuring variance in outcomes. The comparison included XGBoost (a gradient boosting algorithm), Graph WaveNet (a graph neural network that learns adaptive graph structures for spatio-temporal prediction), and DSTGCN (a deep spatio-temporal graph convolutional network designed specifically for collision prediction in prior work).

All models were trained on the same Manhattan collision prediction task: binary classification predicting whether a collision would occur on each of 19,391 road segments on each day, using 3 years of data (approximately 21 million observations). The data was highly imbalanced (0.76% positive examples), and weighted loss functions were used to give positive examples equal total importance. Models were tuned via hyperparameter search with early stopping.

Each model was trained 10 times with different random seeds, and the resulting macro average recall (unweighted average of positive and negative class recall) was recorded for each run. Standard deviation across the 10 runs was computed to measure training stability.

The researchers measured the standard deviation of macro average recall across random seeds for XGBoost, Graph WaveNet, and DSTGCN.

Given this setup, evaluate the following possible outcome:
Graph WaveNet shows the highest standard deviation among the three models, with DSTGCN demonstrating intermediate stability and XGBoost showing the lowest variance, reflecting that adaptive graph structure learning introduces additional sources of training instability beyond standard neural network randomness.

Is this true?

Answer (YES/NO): NO